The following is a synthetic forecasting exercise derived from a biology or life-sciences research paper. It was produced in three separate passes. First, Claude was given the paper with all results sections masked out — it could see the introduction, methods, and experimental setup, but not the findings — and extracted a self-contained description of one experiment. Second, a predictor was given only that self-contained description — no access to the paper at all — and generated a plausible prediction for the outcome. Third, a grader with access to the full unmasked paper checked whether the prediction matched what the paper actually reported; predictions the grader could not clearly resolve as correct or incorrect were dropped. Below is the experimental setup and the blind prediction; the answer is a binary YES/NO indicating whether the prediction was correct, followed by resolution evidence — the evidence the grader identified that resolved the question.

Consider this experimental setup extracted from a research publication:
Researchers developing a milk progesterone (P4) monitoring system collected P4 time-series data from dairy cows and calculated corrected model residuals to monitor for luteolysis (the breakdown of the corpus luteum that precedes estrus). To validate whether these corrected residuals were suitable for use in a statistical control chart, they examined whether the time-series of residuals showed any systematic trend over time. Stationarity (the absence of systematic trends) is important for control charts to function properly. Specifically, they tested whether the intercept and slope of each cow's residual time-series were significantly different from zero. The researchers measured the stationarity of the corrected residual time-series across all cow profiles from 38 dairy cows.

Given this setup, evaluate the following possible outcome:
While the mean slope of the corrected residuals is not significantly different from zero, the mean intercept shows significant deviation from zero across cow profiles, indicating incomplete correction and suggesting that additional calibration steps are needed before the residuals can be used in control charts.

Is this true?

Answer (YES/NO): NO